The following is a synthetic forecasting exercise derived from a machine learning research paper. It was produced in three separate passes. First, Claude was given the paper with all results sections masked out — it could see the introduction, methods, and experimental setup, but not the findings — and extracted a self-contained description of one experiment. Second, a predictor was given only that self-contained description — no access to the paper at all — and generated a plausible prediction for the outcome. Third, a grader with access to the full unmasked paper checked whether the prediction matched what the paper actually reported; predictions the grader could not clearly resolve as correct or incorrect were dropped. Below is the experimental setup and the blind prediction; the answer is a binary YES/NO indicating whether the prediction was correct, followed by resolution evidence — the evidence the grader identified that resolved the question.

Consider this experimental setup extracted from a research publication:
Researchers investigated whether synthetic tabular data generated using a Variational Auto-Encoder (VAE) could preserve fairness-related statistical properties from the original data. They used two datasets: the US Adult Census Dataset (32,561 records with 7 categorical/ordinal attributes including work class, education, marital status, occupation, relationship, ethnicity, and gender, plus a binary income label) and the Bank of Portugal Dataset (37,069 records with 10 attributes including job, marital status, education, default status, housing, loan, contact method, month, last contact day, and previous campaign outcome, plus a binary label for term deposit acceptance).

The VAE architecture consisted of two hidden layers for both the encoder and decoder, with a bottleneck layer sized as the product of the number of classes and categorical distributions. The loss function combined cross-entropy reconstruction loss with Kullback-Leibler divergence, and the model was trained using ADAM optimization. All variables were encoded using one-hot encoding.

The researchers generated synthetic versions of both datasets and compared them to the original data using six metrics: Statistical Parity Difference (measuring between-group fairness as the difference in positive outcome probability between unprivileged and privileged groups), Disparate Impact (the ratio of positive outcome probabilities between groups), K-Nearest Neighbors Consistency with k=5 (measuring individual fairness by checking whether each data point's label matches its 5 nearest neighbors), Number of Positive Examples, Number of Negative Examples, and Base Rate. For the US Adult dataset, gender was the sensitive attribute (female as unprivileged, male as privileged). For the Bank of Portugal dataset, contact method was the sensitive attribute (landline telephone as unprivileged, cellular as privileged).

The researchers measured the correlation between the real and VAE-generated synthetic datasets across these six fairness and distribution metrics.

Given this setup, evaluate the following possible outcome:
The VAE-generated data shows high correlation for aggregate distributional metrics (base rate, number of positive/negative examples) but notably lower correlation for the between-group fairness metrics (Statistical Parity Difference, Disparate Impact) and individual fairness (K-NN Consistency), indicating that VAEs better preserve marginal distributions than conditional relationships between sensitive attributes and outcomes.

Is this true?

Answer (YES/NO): NO